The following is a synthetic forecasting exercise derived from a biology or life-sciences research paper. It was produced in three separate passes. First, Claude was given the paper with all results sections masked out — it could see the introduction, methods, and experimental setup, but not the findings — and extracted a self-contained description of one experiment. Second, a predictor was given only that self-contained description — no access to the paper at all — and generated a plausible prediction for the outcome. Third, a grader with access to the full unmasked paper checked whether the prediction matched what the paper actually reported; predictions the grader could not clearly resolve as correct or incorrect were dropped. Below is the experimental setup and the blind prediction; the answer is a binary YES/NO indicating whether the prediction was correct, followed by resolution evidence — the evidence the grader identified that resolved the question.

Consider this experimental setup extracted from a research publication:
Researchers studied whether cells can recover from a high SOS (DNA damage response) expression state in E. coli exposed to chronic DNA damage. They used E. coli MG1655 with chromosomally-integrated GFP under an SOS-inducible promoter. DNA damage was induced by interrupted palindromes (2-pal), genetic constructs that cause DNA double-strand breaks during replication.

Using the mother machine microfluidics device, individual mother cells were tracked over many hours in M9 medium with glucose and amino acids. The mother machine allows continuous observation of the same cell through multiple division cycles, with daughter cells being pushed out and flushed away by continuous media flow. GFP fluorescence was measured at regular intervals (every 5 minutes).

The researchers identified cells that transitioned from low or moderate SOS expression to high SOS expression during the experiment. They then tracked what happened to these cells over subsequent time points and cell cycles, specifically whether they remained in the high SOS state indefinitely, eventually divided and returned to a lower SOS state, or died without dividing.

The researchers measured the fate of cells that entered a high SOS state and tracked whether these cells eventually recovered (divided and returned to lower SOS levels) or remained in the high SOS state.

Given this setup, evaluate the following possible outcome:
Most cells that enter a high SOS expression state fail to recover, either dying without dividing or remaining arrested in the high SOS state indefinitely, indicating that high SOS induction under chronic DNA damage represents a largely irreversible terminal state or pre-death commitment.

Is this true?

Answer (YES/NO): YES